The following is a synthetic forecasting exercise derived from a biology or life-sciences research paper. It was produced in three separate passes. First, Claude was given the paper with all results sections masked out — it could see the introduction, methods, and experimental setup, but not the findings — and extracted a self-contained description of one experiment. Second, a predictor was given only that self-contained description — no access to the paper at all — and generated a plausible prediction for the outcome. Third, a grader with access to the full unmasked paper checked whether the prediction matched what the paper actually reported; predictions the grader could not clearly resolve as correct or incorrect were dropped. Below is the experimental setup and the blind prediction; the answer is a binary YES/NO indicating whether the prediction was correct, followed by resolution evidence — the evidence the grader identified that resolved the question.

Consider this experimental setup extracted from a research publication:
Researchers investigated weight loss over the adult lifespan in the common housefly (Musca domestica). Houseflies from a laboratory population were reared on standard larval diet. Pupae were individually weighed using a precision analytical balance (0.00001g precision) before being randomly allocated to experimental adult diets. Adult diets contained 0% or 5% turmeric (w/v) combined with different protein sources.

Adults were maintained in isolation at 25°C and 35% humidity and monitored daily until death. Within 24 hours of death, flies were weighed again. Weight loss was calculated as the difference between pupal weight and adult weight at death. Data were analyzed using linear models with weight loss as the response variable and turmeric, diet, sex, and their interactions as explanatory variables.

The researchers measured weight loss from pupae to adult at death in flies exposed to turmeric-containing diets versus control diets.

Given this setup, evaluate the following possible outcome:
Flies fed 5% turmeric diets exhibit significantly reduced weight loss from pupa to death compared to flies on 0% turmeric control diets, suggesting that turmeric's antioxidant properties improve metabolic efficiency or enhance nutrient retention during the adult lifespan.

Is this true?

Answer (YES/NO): NO